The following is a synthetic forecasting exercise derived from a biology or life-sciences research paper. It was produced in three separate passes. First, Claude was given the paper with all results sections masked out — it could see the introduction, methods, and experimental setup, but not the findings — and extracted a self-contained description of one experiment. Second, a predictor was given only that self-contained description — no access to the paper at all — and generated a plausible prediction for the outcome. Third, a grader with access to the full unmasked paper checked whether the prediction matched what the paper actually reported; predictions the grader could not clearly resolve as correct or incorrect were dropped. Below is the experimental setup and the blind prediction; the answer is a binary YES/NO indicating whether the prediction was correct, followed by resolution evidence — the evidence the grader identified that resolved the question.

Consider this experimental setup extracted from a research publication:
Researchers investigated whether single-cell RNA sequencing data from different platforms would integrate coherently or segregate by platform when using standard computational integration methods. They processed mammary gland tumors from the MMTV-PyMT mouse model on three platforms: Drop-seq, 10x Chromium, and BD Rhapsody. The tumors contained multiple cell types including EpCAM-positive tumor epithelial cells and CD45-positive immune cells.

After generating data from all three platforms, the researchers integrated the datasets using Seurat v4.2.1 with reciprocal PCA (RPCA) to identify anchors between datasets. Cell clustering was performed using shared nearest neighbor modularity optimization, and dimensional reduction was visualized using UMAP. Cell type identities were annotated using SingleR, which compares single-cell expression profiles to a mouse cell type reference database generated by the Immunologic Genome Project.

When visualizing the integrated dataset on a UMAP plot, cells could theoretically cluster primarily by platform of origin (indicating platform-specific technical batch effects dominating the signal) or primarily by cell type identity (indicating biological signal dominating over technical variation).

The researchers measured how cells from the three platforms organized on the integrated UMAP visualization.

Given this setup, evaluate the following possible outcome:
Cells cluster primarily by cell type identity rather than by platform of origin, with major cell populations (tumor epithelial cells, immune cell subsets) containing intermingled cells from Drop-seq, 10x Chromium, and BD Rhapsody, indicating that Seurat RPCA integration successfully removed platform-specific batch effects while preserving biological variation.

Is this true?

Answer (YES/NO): YES